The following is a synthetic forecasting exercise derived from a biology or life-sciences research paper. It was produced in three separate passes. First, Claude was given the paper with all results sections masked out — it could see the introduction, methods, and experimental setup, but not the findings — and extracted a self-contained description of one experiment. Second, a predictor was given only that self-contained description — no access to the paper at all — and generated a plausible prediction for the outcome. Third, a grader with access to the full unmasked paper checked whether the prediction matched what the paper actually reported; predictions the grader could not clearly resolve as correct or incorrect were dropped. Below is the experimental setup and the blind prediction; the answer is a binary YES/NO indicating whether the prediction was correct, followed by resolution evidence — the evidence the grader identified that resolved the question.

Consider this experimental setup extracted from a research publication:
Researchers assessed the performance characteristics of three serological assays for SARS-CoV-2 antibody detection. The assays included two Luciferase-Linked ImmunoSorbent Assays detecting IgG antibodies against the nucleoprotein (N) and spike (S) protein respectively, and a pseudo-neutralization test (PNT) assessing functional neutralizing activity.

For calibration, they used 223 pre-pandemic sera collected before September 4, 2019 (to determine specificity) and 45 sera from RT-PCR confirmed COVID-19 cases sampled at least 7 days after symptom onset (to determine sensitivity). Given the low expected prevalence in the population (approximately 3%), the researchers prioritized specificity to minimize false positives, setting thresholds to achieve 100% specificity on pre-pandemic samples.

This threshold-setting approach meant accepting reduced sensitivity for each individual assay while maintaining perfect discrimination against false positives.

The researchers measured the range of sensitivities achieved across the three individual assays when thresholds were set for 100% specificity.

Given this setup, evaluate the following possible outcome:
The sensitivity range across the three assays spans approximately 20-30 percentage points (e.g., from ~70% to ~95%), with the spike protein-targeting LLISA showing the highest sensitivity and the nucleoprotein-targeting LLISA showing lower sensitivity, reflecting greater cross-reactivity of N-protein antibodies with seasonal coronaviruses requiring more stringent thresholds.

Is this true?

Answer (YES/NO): NO